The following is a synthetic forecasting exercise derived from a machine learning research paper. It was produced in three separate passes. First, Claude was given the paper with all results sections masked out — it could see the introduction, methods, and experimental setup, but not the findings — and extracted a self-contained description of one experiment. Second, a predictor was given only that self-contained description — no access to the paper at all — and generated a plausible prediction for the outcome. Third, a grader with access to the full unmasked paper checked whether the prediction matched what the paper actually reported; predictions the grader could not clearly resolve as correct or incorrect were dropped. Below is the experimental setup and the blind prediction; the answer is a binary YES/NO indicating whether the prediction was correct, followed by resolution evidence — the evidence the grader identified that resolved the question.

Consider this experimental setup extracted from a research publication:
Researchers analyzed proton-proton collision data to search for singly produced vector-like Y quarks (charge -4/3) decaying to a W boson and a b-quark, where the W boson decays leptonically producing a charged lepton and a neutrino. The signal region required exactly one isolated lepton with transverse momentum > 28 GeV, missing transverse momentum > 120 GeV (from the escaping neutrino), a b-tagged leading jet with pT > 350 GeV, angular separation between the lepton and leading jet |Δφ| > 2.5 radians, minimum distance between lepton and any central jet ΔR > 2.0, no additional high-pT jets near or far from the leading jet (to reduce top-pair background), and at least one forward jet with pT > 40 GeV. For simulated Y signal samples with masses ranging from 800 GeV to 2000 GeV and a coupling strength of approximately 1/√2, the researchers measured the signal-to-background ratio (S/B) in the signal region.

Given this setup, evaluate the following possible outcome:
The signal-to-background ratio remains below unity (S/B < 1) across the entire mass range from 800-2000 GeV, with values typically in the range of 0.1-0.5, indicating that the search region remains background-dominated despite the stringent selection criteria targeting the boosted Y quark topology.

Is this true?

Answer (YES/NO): NO